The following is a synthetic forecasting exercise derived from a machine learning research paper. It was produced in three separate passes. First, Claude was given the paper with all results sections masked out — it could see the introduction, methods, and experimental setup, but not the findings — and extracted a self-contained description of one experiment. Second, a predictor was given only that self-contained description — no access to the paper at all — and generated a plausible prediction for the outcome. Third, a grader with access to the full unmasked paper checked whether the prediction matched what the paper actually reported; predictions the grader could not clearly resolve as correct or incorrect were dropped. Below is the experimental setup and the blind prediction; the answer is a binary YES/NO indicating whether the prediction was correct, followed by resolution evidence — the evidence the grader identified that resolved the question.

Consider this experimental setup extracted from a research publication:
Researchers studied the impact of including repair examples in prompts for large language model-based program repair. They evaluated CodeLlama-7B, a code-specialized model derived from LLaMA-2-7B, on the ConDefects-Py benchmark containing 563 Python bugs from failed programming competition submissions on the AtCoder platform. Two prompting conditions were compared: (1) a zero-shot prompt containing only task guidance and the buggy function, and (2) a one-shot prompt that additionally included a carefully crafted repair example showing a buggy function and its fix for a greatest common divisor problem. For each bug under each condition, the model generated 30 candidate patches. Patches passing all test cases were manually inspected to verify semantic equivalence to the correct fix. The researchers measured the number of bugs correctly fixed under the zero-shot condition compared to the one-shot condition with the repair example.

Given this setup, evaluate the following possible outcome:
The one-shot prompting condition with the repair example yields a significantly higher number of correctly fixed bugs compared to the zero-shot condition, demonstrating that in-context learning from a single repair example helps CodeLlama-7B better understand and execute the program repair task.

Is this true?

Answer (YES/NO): YES